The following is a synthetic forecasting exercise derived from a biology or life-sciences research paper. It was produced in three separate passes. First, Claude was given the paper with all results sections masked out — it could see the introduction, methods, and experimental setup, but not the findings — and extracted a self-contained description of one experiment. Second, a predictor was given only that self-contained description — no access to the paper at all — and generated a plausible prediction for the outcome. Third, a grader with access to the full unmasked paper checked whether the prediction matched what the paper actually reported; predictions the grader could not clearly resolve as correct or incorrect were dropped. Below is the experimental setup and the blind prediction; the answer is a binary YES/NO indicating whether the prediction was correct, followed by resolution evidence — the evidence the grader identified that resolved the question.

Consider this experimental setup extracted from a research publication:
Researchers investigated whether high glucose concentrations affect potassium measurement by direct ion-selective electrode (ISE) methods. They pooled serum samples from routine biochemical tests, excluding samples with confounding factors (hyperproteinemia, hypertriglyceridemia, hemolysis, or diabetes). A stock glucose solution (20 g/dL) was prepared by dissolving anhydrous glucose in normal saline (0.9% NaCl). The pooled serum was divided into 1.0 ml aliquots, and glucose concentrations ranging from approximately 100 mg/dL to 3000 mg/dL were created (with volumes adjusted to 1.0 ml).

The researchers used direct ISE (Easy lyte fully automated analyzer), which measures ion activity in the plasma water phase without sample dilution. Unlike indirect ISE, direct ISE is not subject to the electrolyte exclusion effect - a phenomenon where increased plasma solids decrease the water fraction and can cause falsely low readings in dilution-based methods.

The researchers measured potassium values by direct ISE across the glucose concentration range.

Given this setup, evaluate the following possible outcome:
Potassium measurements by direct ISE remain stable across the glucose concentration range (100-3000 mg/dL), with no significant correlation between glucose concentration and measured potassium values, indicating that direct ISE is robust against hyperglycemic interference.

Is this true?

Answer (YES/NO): NO